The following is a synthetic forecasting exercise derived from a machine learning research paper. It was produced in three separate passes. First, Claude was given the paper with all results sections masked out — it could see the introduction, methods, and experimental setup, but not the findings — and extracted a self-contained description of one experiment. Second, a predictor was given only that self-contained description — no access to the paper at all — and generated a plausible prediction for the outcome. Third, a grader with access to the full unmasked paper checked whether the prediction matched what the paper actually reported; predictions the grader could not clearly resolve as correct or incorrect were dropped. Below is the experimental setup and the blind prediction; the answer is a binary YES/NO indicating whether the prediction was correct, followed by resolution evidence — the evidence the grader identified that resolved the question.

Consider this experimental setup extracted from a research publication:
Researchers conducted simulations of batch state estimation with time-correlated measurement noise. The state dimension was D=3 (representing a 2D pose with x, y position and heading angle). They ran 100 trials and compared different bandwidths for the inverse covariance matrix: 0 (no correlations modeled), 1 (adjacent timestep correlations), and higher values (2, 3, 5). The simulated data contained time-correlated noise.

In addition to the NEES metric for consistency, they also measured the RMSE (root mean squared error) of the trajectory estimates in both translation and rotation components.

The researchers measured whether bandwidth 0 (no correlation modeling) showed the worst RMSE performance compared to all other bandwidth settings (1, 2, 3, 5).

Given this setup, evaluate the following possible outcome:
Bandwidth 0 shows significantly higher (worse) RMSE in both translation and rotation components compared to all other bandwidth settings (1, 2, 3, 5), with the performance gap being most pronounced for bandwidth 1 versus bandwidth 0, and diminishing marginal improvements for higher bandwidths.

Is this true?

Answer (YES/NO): YES